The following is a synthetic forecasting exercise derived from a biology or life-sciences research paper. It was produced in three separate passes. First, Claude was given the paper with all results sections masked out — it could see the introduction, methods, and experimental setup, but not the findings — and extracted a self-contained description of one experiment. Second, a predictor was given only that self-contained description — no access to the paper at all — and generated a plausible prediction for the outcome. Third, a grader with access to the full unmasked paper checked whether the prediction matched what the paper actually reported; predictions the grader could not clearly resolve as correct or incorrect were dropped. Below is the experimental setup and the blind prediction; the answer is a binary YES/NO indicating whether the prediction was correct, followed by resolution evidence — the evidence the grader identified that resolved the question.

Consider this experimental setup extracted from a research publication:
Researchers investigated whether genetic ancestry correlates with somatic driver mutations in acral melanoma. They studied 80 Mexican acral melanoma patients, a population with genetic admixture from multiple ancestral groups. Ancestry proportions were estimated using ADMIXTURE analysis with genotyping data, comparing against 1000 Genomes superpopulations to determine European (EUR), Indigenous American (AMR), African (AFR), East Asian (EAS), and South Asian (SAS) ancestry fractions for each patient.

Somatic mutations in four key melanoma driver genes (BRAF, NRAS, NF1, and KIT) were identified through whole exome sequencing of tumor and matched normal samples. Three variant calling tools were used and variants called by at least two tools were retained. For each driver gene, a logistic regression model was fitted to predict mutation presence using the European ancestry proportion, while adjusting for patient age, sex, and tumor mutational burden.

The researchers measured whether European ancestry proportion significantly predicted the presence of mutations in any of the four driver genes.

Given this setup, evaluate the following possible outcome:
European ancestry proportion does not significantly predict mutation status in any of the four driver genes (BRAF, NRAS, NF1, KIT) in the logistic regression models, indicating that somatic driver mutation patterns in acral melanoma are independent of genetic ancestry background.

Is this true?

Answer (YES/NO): NO